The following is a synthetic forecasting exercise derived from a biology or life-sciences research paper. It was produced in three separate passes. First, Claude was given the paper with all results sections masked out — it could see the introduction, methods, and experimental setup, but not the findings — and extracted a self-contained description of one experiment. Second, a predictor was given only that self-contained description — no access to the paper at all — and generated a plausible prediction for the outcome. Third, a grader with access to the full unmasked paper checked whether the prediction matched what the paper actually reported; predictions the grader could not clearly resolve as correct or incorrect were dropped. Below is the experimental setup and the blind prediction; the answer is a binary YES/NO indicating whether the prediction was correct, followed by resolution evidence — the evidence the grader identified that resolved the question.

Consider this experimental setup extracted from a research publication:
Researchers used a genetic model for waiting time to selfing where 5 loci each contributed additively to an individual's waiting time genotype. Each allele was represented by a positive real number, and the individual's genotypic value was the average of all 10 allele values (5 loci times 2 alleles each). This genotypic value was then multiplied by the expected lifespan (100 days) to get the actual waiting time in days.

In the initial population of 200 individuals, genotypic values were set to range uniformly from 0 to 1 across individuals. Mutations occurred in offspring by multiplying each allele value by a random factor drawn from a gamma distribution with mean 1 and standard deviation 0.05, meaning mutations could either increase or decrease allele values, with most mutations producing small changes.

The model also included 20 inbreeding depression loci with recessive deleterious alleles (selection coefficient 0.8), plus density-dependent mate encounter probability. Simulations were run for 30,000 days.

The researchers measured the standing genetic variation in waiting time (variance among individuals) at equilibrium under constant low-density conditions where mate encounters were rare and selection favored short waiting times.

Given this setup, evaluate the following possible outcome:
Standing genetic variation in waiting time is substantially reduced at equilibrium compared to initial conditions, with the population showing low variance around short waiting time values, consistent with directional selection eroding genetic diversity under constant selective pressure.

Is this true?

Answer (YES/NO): YES